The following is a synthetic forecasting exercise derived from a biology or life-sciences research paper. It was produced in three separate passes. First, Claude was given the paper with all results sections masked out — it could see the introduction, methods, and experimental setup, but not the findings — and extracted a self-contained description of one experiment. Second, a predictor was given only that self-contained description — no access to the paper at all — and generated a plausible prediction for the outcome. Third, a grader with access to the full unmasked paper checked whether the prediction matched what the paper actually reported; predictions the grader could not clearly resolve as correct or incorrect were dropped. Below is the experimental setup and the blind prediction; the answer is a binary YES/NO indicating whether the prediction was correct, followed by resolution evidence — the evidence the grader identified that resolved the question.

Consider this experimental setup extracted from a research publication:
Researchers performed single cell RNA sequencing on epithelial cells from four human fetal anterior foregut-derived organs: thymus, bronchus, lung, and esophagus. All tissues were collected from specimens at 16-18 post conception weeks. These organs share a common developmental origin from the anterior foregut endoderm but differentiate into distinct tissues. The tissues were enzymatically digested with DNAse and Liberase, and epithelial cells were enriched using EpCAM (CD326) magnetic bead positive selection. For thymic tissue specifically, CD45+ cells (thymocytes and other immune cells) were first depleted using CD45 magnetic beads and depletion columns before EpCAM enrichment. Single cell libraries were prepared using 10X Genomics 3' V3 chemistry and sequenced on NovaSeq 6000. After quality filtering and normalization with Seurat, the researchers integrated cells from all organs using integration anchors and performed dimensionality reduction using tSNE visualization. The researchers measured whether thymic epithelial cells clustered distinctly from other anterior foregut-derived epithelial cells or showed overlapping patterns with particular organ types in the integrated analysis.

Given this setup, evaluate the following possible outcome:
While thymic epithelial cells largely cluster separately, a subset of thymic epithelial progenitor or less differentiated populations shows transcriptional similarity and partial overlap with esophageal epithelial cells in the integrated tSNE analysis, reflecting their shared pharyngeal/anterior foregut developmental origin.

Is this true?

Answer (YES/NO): NO